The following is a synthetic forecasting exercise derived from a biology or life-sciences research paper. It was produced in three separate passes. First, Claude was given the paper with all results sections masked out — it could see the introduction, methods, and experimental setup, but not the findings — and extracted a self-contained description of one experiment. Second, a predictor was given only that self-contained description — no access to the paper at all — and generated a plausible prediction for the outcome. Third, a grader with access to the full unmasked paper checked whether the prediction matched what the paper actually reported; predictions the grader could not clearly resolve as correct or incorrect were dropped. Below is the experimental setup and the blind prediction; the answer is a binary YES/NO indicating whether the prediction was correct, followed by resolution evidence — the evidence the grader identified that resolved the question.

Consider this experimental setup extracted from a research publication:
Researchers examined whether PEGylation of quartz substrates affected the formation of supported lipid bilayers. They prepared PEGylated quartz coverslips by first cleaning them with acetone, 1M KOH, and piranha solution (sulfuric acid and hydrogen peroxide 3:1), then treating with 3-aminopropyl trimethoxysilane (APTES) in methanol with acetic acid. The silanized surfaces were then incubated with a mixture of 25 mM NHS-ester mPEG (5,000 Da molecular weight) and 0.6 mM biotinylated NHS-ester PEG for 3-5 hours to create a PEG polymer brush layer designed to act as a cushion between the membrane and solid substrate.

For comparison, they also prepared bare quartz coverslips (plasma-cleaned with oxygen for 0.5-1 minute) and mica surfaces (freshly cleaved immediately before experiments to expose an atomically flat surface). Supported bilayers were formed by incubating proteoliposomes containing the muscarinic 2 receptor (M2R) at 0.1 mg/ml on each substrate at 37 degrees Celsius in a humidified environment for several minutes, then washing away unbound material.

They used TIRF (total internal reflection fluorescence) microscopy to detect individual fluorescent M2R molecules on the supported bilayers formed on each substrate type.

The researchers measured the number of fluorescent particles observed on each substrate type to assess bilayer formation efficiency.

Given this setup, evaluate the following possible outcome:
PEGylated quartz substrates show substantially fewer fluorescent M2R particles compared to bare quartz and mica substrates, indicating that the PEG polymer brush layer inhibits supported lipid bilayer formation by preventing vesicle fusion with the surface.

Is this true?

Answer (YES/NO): YES